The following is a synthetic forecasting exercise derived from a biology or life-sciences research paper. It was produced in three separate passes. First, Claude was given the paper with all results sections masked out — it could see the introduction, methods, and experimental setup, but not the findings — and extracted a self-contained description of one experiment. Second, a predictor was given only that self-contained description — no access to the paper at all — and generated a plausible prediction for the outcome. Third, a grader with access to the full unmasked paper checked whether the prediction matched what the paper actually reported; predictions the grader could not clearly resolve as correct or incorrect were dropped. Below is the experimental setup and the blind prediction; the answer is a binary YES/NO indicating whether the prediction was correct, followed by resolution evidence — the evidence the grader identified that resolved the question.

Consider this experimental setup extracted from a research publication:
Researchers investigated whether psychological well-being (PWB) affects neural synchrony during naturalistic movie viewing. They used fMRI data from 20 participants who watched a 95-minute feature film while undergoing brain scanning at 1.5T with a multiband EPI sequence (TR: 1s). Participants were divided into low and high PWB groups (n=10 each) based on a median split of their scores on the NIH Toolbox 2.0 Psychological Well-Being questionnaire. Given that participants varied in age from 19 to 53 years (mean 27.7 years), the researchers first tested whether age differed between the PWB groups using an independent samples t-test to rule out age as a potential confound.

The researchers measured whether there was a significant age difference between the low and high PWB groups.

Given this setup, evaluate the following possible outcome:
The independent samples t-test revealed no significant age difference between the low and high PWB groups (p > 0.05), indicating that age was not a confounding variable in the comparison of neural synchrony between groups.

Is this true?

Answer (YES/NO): YES